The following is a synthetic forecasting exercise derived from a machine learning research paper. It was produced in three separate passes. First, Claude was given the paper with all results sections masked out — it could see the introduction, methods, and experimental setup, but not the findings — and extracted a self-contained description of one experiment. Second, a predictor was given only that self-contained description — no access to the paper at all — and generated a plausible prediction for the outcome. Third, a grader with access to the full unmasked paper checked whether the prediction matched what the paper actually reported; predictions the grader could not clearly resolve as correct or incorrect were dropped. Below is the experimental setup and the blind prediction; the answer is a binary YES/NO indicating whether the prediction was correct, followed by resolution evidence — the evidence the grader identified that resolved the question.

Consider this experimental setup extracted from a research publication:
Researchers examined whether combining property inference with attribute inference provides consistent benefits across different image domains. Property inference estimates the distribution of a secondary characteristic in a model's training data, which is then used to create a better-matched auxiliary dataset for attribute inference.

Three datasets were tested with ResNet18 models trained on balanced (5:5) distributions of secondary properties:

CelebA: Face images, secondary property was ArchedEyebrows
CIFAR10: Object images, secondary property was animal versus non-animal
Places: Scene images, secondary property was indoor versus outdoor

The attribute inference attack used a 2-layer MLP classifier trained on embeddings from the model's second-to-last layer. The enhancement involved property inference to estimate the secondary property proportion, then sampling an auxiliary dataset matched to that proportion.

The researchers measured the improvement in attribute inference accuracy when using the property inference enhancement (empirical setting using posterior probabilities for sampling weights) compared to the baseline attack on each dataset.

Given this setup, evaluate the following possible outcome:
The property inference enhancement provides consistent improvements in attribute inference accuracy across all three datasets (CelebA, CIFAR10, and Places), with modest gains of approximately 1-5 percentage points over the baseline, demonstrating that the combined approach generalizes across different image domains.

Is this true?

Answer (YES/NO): NO